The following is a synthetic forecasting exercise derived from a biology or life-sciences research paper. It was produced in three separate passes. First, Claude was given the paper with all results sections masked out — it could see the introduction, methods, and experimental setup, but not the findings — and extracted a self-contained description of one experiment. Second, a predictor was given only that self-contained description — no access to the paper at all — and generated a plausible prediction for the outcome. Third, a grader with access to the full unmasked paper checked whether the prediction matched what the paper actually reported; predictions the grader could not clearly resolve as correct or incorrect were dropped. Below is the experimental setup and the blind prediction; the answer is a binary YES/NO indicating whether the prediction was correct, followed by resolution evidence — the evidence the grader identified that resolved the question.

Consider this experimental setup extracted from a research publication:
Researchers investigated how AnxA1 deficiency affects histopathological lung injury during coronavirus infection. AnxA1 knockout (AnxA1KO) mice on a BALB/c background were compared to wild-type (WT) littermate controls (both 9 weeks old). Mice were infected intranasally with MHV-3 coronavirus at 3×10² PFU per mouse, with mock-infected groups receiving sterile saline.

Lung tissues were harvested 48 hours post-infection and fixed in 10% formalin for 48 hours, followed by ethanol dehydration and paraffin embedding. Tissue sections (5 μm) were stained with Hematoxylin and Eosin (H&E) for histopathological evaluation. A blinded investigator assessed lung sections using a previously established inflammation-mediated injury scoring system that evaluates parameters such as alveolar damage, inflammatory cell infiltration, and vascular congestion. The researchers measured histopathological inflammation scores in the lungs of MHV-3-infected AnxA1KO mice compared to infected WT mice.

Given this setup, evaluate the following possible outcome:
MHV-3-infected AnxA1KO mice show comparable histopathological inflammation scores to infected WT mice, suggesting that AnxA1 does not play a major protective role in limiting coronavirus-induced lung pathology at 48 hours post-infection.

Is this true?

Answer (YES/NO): NO